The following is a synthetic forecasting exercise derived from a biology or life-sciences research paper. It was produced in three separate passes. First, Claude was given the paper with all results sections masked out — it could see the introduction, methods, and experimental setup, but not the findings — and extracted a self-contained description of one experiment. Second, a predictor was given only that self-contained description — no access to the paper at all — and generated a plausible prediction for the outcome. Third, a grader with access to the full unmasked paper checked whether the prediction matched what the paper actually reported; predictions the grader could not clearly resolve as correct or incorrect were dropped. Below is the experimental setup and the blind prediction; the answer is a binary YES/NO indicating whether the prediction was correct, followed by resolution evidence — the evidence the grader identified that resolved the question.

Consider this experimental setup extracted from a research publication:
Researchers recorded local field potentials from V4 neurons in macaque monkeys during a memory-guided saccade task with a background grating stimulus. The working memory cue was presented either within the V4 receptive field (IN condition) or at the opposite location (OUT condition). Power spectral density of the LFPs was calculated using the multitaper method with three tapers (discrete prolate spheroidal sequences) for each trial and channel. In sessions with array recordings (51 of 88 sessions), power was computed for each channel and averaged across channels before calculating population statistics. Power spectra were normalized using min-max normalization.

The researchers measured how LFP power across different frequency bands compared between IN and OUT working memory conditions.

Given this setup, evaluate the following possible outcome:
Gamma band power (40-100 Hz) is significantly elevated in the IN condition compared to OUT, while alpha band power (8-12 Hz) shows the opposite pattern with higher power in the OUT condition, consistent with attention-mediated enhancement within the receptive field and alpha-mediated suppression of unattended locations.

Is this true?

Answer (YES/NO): NO